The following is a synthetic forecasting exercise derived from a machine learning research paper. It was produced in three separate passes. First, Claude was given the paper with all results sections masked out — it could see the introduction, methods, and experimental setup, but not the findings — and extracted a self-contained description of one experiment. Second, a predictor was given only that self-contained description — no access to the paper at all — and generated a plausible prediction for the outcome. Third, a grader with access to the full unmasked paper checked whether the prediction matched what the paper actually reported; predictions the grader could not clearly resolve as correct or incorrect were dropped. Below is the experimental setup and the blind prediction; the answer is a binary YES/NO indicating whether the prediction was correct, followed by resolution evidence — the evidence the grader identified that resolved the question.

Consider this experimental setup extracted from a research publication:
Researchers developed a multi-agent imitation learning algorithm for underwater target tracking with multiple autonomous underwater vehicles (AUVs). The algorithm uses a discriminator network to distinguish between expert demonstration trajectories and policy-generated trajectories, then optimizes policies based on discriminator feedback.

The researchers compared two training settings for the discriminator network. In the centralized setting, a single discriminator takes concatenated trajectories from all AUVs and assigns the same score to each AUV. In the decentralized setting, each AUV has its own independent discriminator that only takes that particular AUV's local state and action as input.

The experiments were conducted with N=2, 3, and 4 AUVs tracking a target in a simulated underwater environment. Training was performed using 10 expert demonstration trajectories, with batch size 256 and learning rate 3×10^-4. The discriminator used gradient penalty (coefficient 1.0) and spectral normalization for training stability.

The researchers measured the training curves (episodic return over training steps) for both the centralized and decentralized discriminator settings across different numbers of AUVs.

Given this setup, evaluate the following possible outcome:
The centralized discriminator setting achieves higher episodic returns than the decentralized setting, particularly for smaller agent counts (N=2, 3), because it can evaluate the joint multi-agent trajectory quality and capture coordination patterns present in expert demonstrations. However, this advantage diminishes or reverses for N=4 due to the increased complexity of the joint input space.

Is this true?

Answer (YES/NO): NO